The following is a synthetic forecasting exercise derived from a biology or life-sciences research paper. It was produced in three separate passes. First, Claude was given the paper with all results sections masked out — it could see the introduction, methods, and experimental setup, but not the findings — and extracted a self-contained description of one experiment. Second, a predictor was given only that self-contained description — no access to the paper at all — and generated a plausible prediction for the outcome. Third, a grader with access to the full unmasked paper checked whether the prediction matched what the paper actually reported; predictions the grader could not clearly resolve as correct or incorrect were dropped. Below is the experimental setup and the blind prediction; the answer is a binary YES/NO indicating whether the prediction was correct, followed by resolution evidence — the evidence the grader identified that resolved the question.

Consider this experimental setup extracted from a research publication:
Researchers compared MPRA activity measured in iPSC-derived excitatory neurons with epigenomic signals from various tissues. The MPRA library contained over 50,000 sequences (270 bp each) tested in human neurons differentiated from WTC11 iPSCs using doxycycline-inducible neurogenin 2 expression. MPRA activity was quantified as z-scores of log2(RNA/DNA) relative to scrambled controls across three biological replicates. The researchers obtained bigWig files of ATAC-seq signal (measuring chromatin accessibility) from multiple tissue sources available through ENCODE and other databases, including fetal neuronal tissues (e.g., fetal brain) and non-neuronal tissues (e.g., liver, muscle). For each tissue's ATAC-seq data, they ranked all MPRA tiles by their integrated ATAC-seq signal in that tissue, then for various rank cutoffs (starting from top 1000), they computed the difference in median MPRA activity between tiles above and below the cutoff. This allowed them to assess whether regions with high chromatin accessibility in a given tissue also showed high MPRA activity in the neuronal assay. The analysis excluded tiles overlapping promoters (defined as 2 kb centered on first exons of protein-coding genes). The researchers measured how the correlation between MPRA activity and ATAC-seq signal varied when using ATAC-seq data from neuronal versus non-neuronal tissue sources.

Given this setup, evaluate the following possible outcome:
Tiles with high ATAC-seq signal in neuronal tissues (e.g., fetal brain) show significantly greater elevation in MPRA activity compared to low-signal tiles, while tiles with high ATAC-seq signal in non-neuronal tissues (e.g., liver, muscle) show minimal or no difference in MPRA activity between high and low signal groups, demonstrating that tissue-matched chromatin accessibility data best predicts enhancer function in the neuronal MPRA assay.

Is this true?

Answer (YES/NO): NO